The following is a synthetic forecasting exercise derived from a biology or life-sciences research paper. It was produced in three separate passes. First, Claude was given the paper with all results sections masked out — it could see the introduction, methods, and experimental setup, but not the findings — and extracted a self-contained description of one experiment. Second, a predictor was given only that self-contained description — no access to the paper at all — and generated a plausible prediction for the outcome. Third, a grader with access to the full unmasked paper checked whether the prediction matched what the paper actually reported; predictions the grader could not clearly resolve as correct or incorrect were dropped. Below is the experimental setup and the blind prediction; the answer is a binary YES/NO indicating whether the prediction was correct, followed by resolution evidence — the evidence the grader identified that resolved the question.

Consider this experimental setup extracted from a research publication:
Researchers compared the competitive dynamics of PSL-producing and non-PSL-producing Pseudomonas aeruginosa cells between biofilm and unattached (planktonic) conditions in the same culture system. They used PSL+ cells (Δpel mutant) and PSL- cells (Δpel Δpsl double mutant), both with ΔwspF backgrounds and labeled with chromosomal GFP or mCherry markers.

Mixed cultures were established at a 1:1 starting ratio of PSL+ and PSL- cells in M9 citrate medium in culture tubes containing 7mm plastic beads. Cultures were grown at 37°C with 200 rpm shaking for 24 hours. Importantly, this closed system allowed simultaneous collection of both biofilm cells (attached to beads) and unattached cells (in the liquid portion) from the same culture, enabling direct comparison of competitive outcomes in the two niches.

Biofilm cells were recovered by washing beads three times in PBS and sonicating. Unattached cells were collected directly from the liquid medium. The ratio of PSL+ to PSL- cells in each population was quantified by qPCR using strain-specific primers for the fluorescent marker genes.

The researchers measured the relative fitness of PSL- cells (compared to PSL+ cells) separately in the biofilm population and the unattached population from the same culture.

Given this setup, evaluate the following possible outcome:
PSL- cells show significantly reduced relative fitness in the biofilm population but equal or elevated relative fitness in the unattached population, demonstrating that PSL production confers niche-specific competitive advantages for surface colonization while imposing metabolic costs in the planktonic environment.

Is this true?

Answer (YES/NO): NO